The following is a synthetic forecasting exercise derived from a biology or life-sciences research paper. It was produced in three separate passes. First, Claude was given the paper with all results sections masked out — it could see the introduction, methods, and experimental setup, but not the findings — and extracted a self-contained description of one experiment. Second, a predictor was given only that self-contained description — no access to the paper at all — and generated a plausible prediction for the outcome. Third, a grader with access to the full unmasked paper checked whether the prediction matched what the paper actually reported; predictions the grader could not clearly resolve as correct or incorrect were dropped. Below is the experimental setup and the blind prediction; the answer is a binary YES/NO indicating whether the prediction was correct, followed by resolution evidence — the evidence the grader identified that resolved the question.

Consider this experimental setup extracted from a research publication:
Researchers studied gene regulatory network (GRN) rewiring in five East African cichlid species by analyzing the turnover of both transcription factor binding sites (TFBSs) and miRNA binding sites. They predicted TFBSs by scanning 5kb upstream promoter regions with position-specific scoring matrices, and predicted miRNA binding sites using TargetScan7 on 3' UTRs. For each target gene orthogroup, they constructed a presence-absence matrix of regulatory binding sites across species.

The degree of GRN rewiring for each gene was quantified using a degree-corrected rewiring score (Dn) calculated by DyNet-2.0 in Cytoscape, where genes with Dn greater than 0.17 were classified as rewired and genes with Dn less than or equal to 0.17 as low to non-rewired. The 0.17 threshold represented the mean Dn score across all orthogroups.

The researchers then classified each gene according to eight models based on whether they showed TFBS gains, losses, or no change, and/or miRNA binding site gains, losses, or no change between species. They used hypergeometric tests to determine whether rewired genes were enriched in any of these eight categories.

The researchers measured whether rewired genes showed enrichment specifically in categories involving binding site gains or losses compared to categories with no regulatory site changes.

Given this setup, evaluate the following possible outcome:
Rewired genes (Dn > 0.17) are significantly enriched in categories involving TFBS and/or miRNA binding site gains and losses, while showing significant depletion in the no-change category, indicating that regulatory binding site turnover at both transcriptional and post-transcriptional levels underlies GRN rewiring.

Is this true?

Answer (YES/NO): NO